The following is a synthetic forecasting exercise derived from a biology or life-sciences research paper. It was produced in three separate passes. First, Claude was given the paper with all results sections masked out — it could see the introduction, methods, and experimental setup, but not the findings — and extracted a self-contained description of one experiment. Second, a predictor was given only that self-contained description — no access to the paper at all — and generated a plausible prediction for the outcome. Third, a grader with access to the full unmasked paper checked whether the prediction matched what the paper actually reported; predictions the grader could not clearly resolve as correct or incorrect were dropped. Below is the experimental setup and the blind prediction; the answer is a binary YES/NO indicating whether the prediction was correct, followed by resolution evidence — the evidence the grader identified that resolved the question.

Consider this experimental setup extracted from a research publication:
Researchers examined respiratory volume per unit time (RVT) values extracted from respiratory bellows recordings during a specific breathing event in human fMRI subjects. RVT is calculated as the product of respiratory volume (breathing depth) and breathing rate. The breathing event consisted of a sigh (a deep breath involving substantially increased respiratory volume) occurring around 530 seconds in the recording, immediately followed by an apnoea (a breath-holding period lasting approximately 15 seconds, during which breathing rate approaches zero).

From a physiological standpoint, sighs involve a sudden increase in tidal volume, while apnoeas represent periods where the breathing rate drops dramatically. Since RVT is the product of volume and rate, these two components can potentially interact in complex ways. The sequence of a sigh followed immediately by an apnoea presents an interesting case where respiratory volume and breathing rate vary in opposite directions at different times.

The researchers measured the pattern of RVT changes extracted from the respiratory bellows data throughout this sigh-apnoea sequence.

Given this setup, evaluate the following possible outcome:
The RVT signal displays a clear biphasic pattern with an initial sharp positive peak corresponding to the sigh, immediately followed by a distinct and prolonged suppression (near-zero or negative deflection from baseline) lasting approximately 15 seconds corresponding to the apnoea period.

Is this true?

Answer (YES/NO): YES